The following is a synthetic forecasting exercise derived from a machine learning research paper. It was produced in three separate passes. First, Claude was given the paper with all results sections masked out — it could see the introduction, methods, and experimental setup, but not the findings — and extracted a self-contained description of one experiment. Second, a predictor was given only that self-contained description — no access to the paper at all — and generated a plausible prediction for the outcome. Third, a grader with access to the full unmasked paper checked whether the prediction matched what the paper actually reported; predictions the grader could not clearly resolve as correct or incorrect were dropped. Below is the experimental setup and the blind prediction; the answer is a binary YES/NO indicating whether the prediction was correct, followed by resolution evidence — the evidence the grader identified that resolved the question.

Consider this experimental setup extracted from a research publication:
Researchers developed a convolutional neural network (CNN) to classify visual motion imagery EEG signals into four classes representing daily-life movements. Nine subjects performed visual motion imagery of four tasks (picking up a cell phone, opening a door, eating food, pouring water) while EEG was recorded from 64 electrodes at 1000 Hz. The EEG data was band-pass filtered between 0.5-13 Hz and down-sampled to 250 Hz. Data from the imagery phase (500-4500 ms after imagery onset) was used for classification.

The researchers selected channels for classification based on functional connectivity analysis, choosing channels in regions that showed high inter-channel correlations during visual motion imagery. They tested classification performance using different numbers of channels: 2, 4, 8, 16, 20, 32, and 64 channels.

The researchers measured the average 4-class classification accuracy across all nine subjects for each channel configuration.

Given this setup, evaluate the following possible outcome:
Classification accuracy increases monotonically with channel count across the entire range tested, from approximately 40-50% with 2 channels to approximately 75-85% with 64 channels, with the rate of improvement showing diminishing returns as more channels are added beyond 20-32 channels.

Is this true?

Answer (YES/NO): NO